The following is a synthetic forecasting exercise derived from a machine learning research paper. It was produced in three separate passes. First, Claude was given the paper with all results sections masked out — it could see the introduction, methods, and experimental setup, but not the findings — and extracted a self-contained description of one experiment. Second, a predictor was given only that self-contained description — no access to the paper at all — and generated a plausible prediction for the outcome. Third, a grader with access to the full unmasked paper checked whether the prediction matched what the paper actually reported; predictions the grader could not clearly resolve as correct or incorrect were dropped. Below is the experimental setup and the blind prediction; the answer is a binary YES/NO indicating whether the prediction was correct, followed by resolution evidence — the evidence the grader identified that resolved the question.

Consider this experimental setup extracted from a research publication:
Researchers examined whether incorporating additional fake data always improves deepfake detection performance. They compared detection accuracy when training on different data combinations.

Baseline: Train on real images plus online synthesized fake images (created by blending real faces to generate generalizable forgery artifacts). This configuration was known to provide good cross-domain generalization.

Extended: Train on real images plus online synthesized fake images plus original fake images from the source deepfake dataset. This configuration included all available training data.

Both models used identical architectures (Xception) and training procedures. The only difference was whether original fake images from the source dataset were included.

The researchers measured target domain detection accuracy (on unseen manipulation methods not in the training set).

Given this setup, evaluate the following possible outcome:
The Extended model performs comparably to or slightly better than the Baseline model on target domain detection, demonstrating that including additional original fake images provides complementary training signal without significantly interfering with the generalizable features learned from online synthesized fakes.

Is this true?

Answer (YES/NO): NO